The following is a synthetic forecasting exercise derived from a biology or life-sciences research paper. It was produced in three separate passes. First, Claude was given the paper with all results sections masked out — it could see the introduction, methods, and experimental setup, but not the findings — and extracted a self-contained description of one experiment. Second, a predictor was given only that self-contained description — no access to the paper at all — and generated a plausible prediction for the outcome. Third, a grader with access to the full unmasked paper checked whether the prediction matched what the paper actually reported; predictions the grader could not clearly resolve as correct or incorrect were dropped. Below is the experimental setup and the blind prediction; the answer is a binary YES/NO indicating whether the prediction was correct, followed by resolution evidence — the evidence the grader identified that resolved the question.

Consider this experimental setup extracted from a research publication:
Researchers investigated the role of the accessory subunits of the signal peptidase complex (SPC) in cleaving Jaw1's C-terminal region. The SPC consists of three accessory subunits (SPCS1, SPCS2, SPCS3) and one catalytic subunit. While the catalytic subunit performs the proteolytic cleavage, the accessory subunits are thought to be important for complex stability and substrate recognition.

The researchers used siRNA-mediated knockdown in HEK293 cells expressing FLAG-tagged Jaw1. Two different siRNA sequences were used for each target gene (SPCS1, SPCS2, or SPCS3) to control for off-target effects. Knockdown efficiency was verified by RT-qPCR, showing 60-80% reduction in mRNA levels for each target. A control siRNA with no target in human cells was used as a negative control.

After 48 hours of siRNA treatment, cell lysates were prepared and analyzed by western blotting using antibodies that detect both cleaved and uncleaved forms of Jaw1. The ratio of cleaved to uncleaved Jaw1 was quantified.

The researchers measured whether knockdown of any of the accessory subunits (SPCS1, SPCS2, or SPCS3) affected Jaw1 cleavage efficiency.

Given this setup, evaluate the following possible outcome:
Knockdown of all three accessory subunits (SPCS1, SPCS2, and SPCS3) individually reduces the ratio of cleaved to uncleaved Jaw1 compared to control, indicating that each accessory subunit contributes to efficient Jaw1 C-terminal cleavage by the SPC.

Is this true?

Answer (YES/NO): YES